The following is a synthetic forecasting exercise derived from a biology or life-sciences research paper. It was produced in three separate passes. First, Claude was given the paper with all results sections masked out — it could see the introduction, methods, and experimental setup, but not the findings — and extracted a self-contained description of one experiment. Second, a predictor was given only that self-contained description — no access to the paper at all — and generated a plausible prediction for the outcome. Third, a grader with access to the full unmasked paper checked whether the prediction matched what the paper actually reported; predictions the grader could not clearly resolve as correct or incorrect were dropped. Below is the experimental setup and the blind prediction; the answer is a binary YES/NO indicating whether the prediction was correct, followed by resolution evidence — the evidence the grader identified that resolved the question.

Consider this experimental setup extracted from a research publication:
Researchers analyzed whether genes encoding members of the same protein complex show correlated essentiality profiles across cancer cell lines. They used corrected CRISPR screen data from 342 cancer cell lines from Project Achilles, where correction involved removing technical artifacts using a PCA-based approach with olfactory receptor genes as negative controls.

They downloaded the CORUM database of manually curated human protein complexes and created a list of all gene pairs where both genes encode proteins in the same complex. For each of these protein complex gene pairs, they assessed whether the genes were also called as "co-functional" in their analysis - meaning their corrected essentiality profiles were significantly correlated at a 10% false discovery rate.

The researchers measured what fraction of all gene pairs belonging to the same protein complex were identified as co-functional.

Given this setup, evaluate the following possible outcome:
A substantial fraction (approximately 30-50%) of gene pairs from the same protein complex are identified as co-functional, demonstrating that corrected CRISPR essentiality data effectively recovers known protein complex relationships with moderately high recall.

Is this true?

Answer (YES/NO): YES